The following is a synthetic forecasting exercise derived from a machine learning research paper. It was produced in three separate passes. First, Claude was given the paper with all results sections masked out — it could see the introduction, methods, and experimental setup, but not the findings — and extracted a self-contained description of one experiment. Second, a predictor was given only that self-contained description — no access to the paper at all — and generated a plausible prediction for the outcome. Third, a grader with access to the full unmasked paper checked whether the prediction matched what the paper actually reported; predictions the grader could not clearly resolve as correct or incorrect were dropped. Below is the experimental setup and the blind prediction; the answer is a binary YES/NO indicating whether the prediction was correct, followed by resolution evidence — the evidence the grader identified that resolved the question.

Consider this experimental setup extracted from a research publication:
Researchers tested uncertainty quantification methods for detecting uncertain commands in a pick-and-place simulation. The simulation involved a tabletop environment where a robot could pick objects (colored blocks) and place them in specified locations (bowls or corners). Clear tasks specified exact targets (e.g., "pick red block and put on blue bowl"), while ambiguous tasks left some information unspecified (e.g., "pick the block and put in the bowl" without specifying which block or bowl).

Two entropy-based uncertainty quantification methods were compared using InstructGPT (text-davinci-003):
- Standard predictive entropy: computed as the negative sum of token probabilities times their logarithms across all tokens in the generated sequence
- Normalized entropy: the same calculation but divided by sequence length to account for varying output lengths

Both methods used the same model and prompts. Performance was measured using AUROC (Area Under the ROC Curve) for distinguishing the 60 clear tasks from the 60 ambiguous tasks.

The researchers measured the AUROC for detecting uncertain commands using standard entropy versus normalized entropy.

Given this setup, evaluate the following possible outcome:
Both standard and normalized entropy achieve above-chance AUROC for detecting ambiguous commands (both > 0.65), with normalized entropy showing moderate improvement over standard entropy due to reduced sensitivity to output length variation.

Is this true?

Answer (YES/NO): NO